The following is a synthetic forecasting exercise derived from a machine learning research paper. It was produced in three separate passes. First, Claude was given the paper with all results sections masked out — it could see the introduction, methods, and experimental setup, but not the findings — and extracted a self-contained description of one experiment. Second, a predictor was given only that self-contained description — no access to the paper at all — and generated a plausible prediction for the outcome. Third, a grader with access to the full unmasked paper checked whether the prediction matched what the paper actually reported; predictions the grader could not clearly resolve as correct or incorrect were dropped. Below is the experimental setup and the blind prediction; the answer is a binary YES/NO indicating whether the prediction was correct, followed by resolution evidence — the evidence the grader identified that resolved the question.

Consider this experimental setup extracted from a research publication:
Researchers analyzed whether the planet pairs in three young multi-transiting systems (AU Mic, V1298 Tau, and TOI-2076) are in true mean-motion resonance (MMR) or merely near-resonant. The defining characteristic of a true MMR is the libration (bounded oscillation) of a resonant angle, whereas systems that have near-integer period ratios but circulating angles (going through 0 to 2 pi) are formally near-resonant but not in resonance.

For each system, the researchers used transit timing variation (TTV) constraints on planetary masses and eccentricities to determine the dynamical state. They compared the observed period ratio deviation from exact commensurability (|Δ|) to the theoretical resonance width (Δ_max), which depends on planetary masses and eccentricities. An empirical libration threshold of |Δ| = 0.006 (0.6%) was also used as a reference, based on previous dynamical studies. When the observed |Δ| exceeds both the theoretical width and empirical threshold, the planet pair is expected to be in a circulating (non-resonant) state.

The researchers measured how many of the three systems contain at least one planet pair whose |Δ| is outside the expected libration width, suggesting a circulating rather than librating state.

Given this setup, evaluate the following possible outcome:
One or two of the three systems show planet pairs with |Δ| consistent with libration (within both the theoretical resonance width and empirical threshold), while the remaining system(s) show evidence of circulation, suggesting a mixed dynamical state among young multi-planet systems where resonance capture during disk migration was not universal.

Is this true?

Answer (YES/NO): NO